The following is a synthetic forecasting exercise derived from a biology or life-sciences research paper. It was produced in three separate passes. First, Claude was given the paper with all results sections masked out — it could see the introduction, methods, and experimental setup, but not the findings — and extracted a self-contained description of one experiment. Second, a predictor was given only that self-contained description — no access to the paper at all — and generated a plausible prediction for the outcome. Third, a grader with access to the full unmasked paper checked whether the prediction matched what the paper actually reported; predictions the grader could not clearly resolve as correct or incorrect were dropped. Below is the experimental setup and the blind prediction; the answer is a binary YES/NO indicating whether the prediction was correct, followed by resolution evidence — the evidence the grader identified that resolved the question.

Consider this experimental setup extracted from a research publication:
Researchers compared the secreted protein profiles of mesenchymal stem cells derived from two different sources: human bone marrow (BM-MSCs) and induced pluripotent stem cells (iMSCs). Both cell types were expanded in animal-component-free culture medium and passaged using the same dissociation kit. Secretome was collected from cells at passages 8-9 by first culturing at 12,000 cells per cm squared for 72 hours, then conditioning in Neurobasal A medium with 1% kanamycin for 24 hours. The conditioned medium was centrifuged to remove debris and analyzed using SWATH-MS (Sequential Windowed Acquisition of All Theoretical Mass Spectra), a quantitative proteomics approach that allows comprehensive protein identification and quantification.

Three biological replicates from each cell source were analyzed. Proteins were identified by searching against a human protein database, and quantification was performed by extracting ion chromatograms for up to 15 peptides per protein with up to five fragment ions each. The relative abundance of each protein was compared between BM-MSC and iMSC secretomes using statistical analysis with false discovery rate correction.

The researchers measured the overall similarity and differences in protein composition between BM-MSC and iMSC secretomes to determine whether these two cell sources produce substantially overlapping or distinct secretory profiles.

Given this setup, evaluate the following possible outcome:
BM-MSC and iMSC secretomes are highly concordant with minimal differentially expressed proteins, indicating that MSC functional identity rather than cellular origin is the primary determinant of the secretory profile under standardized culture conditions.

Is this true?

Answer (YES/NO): NO